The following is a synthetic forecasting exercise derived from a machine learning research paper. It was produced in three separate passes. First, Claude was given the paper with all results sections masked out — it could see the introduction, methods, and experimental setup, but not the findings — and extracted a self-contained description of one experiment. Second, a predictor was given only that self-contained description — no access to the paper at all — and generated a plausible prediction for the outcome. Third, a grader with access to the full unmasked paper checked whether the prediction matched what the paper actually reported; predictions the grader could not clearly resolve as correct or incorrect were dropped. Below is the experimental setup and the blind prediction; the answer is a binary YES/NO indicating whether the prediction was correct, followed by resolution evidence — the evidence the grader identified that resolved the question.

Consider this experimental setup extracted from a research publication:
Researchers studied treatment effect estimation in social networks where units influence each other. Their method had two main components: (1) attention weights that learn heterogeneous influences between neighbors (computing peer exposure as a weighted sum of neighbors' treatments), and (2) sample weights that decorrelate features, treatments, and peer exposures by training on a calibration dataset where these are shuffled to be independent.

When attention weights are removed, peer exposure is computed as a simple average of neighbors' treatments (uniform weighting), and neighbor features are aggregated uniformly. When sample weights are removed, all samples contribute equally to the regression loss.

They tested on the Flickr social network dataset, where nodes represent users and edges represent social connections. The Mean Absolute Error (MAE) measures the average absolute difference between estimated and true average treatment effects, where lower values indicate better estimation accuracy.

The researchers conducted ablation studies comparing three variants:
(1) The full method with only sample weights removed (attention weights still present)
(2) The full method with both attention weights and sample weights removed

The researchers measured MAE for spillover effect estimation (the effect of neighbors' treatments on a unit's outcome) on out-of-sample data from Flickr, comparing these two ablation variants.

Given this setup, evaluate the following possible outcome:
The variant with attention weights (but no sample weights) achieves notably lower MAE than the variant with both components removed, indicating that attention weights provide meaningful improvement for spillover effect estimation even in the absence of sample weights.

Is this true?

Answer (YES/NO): NO